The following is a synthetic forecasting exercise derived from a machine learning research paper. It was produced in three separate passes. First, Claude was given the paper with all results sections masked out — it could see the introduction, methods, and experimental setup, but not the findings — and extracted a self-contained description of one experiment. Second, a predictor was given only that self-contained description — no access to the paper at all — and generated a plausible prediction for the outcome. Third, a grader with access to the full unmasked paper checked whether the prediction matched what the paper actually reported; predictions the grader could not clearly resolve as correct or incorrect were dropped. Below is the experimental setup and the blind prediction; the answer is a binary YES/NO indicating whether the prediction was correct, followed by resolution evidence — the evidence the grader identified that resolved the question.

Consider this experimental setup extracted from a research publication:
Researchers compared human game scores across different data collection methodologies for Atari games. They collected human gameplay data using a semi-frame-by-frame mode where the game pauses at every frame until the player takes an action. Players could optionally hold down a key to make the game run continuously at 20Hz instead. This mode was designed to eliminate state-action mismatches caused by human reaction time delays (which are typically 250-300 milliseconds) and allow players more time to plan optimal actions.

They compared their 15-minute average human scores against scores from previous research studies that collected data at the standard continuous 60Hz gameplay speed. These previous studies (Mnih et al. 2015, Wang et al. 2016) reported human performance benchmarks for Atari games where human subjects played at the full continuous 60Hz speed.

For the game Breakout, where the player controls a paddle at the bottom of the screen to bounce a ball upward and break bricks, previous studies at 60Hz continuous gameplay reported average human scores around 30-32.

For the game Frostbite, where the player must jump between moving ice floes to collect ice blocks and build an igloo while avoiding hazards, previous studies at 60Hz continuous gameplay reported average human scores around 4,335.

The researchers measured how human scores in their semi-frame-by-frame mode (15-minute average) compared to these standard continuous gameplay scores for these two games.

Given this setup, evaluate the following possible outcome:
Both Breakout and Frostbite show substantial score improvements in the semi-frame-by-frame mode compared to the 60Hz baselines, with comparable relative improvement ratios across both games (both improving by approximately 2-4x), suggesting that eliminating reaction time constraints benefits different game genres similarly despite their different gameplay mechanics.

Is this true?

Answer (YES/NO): NO